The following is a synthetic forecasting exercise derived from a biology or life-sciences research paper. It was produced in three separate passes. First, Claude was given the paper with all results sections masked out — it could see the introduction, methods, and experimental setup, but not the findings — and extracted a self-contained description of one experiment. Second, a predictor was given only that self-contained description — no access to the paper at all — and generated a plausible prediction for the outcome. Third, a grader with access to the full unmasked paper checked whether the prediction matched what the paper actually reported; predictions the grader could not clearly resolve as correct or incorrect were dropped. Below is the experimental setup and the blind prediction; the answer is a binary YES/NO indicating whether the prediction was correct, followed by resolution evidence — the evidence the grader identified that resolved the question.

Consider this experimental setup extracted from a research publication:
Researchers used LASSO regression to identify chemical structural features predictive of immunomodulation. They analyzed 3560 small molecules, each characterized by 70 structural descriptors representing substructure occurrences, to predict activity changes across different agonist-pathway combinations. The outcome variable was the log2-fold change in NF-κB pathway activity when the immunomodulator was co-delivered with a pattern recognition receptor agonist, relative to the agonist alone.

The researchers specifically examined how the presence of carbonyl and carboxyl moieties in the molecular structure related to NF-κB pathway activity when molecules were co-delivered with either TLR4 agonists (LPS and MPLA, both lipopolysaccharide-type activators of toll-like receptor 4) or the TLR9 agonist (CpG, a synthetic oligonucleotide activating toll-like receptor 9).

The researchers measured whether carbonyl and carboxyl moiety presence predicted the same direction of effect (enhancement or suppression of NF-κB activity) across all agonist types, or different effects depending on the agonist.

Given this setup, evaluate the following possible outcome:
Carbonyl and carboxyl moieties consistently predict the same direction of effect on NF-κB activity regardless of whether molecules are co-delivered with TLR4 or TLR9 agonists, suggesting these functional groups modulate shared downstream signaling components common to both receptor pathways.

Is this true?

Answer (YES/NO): NO